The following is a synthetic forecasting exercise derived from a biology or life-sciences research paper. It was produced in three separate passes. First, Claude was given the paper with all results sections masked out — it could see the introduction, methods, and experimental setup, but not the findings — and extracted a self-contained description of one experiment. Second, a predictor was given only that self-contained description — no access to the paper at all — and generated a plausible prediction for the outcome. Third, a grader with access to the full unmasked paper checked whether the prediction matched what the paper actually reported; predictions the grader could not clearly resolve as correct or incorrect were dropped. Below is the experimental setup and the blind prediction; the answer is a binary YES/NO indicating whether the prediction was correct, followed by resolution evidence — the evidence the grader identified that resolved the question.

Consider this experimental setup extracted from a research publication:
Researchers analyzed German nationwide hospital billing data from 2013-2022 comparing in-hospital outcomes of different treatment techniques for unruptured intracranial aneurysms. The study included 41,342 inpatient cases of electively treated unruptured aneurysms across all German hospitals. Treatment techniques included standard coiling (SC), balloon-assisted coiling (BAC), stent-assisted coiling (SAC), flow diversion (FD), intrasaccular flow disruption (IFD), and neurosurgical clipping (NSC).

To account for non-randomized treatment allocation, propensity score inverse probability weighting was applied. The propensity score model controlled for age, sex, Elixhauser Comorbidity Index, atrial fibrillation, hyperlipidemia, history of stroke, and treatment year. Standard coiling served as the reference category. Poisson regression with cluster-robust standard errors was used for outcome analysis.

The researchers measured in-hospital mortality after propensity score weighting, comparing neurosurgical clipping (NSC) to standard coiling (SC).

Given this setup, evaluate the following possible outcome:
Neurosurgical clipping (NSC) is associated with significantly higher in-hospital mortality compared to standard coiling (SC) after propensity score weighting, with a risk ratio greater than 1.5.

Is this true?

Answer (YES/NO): NO